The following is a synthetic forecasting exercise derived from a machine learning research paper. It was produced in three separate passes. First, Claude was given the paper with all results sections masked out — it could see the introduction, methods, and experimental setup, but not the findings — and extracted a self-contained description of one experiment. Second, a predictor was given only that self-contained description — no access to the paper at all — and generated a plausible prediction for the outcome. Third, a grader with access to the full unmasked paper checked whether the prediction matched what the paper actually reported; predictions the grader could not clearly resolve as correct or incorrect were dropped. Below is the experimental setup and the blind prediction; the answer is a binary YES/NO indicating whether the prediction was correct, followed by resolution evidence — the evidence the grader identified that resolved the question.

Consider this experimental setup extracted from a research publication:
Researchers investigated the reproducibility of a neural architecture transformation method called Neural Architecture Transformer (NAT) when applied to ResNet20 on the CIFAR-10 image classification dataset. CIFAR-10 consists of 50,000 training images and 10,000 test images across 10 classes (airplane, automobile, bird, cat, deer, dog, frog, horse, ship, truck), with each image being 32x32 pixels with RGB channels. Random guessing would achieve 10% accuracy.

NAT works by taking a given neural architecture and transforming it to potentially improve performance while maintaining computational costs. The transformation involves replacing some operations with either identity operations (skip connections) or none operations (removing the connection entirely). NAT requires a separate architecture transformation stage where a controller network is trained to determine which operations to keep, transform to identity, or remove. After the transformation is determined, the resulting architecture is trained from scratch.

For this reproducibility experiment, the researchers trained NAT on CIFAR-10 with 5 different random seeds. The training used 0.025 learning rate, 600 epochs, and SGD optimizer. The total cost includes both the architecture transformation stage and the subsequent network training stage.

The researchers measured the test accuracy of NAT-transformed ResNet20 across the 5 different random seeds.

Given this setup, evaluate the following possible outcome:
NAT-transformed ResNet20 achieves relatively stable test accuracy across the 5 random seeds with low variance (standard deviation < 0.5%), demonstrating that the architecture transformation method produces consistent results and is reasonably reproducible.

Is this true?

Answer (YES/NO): NO